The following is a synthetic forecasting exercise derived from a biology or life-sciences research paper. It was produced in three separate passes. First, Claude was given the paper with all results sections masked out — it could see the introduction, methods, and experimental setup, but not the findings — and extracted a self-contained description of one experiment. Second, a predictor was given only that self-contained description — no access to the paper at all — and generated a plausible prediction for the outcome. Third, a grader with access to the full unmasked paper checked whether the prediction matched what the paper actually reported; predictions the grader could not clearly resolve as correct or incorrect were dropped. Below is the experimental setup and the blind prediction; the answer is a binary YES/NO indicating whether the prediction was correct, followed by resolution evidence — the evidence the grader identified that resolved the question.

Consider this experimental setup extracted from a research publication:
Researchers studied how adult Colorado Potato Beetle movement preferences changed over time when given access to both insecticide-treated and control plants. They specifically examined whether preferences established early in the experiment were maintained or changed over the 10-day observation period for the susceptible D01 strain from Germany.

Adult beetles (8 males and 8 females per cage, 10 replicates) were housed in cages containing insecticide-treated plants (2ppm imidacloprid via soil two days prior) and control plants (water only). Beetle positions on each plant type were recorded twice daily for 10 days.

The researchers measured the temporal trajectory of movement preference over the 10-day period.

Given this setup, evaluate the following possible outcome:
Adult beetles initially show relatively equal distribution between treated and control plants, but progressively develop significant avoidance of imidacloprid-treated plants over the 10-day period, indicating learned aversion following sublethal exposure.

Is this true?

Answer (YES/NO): NO